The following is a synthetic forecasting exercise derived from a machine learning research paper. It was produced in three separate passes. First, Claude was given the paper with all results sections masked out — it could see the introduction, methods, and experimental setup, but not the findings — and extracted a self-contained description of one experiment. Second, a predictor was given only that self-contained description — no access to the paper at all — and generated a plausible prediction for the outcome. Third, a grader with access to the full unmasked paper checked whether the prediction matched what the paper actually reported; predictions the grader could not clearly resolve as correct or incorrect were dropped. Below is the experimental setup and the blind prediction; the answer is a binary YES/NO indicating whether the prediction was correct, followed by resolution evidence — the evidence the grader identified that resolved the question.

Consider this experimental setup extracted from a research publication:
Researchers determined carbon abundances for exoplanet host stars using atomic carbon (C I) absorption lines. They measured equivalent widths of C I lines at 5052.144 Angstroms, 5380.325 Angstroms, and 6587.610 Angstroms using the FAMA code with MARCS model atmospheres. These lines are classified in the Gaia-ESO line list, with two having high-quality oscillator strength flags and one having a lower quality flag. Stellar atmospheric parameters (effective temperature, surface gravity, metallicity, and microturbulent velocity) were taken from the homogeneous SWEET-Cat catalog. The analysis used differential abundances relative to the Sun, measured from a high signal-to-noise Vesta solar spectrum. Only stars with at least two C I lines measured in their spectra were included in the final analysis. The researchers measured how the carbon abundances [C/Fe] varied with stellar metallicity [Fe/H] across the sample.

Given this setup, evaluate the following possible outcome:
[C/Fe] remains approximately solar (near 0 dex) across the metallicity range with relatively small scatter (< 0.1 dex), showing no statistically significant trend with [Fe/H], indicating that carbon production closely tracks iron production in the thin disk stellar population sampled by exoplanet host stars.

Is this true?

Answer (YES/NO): NO